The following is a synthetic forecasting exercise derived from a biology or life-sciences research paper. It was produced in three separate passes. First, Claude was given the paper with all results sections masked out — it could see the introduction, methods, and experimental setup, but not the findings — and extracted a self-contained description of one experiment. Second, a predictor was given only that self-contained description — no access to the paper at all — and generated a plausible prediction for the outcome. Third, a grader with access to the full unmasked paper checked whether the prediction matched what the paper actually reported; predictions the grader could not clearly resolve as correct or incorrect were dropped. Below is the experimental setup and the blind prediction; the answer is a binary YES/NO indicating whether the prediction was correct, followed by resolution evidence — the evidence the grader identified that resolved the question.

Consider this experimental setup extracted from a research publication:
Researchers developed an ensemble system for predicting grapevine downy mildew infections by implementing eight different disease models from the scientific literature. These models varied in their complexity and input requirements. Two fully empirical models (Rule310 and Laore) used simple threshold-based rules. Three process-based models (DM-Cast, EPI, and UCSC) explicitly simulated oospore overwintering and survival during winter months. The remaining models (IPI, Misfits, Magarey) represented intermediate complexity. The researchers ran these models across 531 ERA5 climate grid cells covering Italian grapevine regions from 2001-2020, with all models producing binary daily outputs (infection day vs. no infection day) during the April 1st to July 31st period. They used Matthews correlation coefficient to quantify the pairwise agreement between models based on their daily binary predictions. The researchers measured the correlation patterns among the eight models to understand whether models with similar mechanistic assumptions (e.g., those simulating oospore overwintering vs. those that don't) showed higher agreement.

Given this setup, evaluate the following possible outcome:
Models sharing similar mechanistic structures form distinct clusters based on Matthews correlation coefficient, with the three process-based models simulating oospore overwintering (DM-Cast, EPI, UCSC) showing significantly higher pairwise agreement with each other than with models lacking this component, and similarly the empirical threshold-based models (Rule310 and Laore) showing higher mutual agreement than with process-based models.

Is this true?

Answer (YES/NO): NO